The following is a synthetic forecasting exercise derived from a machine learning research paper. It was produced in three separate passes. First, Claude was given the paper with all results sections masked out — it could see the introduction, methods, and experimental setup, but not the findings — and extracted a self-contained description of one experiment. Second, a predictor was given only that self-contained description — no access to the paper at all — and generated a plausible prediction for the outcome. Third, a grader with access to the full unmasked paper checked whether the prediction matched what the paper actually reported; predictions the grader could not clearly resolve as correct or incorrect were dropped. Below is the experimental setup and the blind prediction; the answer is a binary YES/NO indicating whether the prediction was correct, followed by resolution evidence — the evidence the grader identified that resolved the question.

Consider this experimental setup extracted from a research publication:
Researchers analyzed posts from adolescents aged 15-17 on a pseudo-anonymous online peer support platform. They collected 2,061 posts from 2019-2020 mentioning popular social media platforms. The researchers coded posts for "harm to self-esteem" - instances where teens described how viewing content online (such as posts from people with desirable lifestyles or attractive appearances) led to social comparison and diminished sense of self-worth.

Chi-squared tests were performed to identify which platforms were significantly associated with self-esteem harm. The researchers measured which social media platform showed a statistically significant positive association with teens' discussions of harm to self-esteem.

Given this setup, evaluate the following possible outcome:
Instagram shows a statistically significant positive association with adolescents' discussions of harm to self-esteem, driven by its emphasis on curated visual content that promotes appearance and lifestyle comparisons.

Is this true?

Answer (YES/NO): YES